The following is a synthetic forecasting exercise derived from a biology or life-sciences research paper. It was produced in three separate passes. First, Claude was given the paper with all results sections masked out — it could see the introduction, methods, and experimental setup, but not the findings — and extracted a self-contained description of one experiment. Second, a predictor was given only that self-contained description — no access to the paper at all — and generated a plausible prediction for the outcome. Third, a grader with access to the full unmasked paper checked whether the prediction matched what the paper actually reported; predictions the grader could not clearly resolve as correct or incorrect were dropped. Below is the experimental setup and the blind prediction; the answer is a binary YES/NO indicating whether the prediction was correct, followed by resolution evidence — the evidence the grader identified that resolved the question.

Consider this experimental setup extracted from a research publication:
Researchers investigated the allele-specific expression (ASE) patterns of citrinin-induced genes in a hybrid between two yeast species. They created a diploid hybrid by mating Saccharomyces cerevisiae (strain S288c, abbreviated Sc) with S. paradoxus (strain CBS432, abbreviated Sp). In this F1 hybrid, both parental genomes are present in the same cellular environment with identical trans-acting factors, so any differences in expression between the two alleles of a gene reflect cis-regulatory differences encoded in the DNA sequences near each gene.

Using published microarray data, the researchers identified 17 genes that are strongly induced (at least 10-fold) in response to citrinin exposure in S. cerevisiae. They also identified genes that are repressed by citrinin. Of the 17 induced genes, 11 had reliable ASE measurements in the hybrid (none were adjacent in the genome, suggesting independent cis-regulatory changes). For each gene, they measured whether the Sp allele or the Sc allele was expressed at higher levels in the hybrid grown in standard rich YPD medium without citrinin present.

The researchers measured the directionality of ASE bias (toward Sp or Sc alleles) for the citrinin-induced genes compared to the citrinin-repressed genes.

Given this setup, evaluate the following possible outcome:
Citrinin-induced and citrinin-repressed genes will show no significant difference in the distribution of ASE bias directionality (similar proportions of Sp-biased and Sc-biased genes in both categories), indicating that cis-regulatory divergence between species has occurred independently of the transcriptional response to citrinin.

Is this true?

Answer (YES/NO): NO